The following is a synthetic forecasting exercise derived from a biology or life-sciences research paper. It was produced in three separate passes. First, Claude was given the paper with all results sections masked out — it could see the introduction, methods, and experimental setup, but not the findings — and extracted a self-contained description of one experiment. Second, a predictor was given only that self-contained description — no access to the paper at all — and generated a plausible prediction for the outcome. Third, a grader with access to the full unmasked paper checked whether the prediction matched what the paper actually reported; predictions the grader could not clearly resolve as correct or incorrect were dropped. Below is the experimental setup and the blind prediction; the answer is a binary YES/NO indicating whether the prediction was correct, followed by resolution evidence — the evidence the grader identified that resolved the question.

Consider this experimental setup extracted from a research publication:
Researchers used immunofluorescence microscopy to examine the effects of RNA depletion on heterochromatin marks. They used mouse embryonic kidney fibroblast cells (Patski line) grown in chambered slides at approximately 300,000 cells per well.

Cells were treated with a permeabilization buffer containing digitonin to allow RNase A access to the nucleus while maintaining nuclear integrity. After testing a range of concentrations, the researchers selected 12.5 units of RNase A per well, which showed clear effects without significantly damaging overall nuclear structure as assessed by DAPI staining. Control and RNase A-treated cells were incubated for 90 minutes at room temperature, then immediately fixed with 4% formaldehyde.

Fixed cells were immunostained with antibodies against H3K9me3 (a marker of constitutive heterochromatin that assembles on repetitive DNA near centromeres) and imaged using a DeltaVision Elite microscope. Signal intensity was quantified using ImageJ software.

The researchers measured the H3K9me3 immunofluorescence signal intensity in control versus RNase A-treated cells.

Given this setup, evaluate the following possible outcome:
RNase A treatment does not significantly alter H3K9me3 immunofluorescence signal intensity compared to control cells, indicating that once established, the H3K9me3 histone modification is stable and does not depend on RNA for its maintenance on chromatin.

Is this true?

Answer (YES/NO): NO